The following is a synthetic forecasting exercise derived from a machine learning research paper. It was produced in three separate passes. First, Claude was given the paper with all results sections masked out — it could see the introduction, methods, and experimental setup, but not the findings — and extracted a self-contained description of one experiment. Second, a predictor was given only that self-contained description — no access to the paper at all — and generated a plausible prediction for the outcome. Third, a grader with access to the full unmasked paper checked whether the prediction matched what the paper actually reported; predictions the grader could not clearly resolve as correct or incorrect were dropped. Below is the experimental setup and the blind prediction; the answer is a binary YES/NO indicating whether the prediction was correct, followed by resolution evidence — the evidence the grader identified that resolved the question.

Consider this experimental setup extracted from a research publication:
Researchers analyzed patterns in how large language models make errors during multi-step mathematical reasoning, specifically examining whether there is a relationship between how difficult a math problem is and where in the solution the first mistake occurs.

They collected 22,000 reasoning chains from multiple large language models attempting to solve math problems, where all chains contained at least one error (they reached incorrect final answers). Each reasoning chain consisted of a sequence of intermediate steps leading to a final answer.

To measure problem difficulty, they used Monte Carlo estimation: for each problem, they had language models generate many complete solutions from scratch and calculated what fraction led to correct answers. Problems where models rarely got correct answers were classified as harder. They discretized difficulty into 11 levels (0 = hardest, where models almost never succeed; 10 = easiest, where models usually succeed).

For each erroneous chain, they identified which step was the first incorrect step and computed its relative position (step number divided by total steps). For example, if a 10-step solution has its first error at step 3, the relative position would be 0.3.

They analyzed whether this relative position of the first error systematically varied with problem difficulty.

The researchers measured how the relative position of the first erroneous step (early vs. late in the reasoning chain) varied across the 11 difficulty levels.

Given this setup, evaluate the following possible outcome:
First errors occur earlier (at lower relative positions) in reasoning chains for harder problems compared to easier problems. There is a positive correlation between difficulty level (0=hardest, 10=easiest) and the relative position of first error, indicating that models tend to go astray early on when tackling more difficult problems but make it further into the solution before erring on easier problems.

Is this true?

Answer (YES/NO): YES